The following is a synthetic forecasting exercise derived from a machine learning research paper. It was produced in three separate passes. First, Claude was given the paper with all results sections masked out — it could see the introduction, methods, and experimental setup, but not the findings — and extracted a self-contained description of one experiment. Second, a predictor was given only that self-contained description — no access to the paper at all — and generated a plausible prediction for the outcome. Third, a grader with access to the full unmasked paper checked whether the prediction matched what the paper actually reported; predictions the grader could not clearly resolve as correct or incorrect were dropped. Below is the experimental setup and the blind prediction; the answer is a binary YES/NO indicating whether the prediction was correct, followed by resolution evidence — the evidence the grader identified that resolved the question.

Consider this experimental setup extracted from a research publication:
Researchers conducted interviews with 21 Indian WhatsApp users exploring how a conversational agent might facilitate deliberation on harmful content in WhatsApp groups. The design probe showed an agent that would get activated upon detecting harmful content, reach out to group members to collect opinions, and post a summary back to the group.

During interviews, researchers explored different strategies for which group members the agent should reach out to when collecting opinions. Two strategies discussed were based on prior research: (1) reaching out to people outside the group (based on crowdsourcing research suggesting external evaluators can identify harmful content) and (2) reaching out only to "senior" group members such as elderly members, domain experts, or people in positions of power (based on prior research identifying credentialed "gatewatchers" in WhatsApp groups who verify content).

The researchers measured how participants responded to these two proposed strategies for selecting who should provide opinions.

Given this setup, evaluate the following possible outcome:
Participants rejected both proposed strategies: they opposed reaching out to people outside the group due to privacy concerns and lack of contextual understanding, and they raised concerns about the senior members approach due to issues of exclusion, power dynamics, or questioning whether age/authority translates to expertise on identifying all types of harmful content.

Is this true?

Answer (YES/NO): NO